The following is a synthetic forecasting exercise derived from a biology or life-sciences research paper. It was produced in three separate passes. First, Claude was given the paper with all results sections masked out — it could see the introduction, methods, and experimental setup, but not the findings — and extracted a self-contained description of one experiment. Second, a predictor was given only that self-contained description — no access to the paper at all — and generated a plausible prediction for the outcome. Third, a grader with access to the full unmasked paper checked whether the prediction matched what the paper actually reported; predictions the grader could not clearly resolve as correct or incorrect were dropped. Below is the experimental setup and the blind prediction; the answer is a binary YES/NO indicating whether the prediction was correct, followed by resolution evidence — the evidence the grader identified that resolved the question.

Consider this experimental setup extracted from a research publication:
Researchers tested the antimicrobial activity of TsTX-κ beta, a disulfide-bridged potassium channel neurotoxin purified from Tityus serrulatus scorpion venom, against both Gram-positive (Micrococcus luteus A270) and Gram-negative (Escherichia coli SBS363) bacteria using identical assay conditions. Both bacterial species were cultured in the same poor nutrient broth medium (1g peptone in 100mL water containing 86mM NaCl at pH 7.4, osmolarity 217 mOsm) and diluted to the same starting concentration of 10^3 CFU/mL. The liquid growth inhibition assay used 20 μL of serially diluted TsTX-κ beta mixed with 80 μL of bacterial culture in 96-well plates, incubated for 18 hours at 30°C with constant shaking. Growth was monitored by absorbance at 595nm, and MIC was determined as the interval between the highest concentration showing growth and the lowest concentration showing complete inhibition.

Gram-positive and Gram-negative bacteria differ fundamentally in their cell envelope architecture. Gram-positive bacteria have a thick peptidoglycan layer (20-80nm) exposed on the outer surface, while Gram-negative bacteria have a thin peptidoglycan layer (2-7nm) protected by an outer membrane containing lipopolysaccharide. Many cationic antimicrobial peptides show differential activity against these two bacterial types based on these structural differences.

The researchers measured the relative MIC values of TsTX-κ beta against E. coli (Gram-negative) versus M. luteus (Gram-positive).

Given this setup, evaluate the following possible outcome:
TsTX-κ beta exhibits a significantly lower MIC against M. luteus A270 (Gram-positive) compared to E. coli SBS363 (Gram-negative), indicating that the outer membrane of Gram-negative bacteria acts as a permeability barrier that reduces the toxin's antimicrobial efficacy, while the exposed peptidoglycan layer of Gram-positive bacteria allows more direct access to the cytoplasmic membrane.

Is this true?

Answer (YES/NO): NO